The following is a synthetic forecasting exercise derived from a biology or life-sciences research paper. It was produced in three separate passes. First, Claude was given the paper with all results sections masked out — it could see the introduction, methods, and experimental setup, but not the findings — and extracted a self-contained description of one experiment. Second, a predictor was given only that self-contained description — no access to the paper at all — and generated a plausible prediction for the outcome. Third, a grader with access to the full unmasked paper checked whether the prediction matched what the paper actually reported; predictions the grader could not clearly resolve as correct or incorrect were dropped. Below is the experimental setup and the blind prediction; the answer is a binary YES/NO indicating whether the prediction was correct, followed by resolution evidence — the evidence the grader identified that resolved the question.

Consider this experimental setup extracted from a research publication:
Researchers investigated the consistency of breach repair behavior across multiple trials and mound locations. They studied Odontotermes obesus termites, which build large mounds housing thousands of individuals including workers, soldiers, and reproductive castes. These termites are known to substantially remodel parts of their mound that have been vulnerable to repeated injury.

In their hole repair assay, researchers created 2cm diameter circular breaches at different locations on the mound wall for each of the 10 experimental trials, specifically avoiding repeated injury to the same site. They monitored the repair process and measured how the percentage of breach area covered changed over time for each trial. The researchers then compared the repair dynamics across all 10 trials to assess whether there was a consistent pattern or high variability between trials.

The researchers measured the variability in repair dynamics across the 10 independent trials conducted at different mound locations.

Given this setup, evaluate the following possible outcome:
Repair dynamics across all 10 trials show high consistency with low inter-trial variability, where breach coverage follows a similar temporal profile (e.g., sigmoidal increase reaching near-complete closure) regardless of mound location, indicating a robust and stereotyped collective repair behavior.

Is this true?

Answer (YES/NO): YES